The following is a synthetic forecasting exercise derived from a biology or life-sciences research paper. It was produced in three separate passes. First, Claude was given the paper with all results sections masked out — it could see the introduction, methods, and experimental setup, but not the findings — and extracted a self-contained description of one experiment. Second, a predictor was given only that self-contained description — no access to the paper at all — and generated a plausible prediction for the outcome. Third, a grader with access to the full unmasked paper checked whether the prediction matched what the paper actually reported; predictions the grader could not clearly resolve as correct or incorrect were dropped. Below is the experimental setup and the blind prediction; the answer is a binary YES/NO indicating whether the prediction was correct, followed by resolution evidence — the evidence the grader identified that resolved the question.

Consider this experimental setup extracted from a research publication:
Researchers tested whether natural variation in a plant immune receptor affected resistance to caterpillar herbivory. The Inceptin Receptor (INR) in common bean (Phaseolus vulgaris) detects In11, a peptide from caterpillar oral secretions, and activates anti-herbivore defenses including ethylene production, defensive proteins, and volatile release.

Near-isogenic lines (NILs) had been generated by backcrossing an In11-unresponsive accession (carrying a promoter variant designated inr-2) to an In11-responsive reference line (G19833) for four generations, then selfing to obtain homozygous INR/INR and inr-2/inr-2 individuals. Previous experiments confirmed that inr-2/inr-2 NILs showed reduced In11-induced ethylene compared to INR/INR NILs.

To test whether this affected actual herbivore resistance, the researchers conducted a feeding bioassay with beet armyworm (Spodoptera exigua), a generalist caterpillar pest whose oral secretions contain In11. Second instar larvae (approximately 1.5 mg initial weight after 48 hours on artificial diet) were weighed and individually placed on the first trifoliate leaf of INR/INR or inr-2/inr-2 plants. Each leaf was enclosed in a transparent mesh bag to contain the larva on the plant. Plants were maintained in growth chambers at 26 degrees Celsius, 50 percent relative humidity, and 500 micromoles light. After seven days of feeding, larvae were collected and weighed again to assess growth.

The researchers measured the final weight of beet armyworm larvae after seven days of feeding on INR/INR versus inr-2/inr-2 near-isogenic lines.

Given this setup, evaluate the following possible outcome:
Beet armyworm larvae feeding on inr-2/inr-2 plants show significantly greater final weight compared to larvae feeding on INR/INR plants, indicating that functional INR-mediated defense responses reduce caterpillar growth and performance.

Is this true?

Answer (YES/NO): NO